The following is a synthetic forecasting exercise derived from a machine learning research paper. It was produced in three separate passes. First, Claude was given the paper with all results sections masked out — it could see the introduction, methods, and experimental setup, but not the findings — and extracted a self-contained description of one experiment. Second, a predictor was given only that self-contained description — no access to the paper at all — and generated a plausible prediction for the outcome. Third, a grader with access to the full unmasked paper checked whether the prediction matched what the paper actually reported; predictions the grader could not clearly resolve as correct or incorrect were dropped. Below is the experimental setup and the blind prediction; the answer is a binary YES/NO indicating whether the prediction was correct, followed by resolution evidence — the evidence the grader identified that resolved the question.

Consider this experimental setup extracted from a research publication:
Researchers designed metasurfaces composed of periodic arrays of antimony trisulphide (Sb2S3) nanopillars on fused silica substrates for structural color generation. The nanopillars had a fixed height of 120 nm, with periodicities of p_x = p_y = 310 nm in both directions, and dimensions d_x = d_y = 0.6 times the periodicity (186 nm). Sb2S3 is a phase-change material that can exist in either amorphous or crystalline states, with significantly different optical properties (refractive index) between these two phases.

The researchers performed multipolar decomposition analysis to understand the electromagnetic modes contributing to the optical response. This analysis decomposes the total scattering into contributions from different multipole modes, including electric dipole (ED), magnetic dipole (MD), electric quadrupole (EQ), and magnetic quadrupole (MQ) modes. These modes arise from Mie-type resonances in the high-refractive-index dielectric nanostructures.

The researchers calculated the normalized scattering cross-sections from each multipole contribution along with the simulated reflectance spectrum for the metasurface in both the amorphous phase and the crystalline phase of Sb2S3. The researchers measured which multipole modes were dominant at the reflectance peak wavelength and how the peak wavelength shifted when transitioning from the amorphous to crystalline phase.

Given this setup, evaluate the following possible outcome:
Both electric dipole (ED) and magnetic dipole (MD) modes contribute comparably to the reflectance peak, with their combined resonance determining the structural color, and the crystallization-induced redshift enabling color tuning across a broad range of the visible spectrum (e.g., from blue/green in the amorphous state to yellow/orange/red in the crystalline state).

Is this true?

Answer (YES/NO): YES